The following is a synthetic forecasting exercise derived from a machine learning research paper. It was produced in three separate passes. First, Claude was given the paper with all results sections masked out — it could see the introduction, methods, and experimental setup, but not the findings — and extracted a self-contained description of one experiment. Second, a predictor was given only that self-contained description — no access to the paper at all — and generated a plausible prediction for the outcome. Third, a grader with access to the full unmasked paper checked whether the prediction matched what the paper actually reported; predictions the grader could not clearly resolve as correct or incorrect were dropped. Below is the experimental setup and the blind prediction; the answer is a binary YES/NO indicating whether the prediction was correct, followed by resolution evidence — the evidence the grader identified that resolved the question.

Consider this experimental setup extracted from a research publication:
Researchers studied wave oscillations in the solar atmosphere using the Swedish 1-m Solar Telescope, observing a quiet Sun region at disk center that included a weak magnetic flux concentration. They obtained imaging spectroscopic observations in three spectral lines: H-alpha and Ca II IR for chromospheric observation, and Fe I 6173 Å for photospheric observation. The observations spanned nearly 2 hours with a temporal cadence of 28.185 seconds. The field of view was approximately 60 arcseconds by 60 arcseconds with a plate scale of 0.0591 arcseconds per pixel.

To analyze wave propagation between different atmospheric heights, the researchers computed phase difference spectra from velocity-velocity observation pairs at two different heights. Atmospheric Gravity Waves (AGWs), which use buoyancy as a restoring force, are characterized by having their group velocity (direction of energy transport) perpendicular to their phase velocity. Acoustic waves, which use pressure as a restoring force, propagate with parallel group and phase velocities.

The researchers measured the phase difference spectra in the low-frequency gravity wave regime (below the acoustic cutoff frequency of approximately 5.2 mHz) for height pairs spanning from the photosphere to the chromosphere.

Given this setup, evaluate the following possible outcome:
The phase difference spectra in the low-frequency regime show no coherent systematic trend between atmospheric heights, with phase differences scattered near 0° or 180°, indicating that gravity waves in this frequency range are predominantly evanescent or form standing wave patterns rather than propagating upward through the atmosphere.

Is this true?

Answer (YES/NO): NO